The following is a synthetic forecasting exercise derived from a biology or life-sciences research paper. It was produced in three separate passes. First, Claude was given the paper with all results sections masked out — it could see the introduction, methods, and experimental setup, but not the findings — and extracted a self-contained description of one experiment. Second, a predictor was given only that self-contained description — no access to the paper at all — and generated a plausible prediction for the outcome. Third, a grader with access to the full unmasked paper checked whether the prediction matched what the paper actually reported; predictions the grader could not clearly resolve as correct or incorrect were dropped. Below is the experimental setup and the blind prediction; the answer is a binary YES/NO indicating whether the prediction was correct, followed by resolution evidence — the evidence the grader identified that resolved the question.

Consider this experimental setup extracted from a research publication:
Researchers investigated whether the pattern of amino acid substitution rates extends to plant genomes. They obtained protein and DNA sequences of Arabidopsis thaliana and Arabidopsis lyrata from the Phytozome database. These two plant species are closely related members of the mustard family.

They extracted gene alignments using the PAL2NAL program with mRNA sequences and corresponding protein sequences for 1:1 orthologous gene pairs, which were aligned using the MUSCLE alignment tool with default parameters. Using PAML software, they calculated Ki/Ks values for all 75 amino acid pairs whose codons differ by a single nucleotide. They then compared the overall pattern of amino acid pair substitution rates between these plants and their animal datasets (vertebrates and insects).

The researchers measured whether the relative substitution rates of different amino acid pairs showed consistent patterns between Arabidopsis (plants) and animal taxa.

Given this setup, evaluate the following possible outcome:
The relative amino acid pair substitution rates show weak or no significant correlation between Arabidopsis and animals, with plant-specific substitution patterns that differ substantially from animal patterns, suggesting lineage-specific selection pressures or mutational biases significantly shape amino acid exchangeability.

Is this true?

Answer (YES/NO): NO